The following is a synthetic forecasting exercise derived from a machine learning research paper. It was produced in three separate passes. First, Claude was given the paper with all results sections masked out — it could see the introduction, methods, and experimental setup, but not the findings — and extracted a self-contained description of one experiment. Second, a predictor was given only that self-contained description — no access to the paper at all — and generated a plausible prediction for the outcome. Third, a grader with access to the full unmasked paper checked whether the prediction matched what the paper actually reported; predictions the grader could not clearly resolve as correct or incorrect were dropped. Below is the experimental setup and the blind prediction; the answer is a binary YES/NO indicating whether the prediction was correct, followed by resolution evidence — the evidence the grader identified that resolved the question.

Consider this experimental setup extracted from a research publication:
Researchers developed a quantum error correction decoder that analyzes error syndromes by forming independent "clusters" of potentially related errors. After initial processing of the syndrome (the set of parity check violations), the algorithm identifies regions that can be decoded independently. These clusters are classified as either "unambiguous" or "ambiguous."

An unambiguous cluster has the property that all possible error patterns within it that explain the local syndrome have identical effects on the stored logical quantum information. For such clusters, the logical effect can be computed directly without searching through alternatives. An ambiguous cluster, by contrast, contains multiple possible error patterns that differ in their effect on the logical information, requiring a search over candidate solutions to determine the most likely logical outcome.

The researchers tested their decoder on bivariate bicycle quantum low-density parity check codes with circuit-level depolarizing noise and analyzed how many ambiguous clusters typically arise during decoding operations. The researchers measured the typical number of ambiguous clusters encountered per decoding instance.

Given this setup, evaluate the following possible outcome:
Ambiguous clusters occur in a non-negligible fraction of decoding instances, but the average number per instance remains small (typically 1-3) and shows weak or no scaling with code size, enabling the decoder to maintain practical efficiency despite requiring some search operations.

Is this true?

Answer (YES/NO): NO